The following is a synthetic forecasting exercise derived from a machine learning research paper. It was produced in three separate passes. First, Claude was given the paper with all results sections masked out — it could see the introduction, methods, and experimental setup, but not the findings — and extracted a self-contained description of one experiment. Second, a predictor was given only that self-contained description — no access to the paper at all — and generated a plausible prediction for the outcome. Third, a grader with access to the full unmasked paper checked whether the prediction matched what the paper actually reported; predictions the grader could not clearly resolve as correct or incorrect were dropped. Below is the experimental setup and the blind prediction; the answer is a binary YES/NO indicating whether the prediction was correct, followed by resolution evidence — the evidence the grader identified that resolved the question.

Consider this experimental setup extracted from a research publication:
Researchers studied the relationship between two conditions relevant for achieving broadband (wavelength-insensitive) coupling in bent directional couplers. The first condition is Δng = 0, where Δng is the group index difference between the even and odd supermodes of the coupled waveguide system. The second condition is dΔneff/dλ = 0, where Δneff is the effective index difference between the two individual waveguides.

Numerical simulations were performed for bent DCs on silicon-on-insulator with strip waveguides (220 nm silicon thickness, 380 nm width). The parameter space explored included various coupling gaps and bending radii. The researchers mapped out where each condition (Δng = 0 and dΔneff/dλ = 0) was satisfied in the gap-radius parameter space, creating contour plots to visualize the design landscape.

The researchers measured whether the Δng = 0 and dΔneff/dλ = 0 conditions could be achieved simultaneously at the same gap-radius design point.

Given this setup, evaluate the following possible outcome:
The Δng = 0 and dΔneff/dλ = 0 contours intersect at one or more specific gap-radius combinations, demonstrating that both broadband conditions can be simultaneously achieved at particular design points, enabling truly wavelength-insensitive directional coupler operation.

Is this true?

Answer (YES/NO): NO